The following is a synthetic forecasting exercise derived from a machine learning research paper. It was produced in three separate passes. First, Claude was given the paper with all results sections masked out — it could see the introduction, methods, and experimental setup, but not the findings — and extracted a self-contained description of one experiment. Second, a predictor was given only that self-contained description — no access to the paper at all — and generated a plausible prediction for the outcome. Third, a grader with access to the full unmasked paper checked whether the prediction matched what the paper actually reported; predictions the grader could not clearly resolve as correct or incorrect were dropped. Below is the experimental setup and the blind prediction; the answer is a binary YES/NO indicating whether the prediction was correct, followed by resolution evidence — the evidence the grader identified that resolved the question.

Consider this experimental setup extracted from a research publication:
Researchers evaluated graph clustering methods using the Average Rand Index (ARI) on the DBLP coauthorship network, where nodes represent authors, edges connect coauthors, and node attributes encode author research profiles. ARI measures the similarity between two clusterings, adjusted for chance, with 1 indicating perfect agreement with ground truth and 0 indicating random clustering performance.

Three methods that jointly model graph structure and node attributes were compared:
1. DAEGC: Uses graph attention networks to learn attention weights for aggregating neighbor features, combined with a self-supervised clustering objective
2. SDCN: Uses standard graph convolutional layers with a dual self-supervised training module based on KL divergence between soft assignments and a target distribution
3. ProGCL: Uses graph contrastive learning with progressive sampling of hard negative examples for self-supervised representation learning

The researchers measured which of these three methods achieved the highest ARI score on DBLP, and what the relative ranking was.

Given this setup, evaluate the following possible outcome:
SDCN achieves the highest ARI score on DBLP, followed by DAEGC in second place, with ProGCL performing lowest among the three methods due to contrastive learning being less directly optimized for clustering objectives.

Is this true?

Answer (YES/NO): NO